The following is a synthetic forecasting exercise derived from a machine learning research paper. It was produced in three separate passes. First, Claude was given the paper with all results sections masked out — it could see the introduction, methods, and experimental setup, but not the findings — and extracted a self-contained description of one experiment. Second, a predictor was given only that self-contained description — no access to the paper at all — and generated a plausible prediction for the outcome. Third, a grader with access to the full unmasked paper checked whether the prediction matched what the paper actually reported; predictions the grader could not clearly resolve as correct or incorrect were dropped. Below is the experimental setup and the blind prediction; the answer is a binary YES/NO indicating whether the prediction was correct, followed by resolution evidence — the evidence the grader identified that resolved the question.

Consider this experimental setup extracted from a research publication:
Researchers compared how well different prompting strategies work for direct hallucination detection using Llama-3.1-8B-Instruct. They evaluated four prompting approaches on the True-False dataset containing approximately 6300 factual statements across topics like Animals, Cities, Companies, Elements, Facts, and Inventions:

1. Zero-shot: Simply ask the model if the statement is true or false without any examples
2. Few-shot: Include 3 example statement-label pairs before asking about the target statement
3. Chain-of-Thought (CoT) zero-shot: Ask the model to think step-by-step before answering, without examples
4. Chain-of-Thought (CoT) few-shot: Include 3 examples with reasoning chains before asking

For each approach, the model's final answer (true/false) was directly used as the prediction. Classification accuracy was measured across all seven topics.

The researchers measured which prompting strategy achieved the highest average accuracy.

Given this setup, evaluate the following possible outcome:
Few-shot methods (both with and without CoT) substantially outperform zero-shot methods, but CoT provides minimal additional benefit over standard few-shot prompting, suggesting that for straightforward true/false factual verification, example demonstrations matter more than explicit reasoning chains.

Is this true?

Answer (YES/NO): NO